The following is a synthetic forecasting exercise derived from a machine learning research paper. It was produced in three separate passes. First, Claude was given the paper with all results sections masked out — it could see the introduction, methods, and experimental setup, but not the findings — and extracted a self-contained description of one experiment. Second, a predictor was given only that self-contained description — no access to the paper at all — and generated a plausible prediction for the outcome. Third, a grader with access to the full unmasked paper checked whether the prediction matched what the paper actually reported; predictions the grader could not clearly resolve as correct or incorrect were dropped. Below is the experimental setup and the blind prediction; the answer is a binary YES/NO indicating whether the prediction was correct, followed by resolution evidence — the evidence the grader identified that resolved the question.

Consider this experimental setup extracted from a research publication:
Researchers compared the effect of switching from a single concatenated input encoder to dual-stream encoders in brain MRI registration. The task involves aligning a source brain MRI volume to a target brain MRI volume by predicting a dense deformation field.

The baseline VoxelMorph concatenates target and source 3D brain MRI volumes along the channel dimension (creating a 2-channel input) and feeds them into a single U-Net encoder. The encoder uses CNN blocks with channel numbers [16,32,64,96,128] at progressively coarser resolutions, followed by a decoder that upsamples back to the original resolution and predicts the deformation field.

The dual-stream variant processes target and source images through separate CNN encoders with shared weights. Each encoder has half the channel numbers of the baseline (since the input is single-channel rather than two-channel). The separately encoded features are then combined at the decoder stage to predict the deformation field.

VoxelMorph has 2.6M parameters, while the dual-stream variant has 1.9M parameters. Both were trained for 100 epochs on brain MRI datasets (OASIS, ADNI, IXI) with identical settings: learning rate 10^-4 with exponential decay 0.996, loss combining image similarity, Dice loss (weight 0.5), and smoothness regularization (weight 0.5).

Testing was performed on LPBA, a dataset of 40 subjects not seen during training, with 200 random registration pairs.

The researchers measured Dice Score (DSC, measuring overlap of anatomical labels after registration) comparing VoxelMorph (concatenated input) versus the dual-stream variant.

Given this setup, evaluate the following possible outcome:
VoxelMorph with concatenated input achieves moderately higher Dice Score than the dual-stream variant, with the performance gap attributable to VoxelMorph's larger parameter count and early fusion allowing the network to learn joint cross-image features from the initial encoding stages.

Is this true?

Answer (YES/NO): NO